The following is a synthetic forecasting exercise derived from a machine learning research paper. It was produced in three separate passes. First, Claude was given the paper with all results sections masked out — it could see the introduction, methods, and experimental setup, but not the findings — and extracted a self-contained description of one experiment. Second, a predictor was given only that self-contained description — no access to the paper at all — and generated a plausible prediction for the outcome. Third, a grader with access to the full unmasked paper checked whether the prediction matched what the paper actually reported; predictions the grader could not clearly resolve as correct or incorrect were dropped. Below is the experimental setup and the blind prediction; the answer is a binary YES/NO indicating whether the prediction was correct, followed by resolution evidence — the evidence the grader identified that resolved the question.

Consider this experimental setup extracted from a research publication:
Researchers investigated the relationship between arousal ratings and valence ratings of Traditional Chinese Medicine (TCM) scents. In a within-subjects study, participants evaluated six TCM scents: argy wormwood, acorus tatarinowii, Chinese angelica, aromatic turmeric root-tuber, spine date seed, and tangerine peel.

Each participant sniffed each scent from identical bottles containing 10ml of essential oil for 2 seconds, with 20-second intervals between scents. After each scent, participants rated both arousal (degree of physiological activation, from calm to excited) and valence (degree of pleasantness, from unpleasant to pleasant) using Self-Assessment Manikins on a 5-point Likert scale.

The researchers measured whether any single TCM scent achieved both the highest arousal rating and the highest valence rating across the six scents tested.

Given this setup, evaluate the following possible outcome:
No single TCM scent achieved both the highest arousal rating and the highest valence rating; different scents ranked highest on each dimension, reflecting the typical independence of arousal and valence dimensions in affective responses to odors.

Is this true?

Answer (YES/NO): YES